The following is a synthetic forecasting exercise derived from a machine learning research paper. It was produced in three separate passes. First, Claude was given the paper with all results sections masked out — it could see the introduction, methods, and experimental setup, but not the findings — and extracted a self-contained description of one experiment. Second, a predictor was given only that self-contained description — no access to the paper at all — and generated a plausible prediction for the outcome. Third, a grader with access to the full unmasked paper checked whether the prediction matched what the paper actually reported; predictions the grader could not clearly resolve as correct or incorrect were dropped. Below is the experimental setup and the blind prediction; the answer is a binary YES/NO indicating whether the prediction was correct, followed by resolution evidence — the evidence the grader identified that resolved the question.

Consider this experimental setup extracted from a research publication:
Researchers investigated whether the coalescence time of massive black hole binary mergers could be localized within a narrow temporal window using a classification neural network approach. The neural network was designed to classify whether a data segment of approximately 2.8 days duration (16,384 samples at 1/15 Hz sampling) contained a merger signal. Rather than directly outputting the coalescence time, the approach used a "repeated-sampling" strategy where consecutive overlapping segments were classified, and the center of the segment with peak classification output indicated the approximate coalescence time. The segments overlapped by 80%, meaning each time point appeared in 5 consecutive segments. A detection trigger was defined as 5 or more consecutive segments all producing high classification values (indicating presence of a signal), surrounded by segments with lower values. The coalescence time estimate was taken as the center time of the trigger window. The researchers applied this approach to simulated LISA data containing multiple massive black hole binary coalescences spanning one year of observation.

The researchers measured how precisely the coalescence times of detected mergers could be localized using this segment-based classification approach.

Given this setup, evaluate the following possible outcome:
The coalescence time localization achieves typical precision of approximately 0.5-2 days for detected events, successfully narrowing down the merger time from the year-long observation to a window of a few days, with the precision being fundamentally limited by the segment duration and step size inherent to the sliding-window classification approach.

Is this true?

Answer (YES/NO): NO